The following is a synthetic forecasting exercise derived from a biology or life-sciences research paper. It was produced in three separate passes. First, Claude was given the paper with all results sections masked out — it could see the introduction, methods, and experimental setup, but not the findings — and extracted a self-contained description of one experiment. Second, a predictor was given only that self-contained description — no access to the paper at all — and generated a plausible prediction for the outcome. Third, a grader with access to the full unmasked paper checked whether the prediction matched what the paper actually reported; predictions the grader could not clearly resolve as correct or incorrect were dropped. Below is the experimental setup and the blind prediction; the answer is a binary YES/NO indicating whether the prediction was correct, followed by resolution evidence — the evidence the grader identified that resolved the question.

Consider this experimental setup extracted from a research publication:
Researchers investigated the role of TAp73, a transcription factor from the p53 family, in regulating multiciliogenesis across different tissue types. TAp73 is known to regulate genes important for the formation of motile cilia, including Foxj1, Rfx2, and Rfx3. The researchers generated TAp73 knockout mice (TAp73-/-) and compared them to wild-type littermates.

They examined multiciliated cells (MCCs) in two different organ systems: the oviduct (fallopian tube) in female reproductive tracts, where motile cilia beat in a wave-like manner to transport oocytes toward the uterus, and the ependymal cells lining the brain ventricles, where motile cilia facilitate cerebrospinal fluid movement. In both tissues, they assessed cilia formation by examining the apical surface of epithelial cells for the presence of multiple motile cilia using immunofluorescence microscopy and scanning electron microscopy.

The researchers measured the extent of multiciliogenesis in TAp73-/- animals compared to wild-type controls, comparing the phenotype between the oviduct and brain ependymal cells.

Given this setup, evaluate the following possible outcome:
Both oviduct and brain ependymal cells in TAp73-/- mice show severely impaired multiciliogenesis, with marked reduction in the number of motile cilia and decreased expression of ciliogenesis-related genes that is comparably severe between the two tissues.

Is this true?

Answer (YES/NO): NO